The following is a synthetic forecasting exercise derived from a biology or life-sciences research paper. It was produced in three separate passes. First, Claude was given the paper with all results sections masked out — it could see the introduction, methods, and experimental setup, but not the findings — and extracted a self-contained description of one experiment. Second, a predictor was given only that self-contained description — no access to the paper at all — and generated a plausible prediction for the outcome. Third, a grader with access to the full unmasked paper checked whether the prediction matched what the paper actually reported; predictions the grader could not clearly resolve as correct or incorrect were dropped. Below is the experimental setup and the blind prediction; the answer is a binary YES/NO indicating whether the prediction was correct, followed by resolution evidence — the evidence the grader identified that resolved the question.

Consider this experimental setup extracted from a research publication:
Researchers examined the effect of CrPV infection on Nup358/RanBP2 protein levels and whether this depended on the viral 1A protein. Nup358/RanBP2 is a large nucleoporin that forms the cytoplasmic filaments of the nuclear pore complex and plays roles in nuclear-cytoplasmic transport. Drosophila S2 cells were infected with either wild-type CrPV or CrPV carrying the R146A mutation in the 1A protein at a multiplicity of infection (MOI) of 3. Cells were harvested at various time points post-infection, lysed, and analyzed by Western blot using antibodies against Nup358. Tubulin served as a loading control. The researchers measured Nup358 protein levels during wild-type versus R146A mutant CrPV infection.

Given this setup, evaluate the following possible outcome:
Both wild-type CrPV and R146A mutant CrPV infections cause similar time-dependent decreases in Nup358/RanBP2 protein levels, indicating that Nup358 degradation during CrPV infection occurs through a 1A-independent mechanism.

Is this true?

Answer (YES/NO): NO